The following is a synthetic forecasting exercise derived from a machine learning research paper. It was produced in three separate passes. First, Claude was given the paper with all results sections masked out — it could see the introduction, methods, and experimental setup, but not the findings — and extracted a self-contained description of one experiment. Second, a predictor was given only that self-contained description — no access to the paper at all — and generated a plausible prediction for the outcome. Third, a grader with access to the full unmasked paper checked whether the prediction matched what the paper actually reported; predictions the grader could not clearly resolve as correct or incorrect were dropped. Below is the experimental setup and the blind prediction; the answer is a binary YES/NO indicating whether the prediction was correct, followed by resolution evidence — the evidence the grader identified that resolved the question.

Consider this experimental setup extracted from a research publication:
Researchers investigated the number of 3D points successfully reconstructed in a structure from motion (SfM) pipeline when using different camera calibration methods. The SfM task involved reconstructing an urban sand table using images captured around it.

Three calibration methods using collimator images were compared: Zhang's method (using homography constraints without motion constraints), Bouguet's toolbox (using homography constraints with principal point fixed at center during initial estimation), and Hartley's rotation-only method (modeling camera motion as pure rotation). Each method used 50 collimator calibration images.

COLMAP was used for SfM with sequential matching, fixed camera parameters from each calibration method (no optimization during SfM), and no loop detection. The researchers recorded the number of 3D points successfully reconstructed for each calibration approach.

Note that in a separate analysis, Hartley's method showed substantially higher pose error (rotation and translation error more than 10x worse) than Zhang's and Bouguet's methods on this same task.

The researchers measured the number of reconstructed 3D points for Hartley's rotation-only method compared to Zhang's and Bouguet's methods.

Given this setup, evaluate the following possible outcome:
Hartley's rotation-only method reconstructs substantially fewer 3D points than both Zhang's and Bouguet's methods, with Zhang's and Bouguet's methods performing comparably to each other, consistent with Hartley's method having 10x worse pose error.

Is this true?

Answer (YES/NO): NO